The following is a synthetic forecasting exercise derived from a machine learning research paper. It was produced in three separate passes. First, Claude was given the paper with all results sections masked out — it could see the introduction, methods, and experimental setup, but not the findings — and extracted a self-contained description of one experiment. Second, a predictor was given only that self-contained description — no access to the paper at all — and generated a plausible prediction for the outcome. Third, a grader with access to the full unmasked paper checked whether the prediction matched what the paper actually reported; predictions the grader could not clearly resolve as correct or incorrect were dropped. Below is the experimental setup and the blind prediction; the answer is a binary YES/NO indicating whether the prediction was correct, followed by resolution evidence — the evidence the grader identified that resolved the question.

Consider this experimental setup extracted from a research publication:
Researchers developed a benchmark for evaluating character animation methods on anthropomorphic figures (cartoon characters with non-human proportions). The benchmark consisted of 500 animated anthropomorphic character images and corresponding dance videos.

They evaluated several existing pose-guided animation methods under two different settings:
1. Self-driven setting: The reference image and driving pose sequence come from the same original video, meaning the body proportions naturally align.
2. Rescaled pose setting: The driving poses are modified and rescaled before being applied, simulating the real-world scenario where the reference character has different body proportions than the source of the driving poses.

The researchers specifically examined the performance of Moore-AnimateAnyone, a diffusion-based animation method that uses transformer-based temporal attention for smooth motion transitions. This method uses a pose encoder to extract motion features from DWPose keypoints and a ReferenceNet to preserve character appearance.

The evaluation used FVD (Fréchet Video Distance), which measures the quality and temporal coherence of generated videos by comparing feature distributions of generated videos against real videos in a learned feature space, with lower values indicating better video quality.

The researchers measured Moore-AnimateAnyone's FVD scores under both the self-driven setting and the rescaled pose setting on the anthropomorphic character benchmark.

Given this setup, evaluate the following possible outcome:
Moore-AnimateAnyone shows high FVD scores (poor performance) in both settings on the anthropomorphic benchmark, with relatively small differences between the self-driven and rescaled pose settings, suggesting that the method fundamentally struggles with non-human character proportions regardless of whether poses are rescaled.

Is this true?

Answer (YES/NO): NO